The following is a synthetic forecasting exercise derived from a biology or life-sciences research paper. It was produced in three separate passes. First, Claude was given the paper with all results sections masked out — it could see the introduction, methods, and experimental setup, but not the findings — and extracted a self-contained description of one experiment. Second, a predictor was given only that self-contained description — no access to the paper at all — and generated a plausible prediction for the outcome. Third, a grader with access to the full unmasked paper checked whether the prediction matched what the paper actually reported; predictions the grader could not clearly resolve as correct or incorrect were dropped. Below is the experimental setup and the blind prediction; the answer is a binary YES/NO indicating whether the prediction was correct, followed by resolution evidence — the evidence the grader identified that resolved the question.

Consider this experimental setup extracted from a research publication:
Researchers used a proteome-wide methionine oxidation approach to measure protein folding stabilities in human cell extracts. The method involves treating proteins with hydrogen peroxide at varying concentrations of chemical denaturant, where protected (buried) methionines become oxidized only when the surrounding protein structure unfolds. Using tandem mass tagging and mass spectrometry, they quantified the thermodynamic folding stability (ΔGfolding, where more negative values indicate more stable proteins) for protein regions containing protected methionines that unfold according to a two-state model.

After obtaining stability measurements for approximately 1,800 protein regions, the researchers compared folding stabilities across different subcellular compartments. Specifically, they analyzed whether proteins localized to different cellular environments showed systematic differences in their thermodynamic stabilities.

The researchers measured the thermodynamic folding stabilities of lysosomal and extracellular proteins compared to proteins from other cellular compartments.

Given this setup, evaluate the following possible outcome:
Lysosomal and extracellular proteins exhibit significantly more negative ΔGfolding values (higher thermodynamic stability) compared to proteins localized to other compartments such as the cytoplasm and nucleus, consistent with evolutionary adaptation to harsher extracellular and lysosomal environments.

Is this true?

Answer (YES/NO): YES